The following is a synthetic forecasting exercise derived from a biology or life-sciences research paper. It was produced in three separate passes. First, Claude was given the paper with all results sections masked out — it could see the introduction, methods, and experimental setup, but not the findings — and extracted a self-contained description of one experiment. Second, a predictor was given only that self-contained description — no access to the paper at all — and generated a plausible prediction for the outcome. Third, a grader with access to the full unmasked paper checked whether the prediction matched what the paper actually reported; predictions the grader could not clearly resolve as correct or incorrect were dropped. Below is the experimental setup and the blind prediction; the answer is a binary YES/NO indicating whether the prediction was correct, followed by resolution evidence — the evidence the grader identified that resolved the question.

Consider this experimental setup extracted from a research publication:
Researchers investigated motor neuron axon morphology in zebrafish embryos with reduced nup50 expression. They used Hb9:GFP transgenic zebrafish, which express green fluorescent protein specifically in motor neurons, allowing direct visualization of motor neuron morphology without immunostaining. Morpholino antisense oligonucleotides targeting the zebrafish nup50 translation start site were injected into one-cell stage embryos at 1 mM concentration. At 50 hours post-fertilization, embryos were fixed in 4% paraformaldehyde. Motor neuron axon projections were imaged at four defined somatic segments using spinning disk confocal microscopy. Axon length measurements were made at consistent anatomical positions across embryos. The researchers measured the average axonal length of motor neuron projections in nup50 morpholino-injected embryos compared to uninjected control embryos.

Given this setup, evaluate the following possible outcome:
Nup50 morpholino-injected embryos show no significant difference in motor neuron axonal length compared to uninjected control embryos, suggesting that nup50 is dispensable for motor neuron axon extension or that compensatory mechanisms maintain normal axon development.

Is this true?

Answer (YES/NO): NO